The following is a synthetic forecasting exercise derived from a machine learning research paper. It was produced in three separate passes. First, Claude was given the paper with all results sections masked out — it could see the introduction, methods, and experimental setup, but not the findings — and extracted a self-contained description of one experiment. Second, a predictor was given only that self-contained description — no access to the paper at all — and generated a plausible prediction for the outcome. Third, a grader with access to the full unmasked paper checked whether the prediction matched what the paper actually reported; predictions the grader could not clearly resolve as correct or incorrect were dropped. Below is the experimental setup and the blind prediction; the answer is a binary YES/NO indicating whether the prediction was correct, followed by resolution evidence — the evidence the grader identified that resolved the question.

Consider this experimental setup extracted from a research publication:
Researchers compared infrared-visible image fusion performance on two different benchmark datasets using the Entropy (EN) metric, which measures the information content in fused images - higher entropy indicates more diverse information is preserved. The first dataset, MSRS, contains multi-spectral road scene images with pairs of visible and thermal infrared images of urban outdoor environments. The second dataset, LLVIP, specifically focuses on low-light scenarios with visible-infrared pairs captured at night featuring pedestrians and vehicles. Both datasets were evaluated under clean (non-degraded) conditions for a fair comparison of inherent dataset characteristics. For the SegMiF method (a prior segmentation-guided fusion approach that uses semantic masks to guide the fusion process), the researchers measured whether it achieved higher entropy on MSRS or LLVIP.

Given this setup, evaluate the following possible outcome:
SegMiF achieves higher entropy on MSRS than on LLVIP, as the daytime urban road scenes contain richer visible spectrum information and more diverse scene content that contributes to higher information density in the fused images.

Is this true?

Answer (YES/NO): NO